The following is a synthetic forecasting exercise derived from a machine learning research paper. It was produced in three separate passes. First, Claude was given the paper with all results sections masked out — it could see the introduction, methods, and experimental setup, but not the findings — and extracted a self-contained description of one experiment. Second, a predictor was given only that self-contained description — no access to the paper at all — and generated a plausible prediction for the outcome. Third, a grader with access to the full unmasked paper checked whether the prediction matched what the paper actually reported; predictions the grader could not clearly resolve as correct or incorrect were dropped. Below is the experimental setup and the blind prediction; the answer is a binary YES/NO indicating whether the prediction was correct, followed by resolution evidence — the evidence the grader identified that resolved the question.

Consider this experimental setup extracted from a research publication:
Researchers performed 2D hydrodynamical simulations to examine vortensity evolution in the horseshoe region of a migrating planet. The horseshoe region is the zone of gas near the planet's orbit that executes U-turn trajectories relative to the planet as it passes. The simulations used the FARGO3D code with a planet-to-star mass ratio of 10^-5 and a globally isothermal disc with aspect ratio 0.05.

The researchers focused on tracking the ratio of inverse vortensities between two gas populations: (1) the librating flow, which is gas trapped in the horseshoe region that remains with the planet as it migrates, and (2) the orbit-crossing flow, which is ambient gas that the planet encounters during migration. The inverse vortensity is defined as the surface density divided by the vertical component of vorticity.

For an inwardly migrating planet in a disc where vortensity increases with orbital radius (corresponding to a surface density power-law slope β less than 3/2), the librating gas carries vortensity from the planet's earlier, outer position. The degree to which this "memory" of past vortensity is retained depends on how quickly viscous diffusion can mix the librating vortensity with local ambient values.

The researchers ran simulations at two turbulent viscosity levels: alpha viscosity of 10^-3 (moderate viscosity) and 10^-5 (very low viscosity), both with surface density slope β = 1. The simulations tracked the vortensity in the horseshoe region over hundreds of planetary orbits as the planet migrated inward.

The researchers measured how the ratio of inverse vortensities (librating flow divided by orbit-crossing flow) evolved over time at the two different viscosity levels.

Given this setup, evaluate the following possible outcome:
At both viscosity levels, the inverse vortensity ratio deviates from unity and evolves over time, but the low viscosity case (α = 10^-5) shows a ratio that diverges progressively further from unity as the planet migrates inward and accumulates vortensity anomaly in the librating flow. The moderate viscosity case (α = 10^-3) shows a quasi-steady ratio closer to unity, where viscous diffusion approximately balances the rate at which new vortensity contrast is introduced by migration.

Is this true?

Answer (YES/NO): NO